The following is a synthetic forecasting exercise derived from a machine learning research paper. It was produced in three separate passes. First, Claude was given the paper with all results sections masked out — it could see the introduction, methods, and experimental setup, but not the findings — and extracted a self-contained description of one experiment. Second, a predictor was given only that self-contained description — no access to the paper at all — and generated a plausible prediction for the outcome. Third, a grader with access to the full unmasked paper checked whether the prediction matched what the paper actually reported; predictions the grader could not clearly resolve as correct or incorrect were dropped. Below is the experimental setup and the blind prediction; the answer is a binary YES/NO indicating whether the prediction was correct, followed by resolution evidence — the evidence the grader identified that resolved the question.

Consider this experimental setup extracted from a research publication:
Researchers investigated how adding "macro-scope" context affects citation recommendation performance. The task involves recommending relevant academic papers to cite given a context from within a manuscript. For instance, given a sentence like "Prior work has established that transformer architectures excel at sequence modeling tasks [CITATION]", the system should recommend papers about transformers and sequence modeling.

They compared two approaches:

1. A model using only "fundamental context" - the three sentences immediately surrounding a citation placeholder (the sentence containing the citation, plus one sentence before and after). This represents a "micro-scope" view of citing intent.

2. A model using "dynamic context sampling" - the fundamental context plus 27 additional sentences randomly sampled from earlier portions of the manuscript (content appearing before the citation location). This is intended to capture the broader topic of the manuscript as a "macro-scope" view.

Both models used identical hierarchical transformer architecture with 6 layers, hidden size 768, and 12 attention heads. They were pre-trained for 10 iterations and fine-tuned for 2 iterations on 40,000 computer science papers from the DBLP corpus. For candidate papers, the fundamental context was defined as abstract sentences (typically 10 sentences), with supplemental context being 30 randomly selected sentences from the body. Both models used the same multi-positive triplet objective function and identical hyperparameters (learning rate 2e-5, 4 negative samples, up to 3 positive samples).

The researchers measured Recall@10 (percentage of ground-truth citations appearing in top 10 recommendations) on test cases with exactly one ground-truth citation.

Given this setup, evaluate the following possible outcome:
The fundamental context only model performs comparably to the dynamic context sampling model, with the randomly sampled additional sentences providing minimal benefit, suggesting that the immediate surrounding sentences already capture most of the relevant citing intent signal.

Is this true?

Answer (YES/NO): NO